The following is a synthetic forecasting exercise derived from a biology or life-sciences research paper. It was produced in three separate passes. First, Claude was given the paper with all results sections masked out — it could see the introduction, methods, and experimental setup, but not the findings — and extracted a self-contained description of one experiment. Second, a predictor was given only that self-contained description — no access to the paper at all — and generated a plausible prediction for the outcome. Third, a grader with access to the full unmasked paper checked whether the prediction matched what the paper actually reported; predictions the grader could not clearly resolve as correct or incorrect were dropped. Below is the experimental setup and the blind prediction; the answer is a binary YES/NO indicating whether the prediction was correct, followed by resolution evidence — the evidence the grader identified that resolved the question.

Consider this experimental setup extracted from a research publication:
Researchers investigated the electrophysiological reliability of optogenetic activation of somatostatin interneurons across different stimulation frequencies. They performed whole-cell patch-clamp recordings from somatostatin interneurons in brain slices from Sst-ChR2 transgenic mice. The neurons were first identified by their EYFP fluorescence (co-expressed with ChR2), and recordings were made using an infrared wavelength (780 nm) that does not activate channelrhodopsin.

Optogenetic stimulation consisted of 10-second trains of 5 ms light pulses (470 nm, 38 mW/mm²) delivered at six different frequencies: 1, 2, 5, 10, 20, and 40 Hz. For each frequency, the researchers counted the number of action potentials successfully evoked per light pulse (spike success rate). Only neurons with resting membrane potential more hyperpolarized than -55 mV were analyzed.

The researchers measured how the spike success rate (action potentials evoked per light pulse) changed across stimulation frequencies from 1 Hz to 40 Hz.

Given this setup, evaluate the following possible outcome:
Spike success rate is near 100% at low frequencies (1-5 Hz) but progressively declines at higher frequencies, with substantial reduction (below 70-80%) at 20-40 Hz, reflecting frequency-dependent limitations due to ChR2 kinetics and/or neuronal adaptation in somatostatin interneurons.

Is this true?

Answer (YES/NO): NO